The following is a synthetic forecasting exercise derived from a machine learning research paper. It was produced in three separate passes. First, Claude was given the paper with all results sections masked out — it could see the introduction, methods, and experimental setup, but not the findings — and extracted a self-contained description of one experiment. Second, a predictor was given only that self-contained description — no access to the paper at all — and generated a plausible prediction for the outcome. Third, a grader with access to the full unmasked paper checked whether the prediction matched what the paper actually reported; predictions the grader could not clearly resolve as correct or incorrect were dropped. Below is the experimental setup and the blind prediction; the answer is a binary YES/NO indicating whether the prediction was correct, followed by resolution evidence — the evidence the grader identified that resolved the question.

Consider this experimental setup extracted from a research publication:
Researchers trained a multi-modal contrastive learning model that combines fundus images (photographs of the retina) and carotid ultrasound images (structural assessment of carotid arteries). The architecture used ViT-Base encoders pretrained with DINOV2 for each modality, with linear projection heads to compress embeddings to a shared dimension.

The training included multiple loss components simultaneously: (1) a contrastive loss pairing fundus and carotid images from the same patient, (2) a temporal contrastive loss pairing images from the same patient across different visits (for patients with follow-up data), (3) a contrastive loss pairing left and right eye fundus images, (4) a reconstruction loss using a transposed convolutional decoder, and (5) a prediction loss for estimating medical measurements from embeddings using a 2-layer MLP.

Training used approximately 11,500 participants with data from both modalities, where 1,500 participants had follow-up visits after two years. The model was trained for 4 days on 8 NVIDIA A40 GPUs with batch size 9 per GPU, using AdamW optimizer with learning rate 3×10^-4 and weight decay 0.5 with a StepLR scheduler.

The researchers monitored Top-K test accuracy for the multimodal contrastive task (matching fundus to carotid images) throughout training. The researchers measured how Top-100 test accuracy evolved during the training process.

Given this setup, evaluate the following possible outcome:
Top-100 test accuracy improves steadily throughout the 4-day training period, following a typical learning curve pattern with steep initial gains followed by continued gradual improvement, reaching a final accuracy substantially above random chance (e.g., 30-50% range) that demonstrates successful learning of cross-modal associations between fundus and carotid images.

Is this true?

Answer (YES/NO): NO